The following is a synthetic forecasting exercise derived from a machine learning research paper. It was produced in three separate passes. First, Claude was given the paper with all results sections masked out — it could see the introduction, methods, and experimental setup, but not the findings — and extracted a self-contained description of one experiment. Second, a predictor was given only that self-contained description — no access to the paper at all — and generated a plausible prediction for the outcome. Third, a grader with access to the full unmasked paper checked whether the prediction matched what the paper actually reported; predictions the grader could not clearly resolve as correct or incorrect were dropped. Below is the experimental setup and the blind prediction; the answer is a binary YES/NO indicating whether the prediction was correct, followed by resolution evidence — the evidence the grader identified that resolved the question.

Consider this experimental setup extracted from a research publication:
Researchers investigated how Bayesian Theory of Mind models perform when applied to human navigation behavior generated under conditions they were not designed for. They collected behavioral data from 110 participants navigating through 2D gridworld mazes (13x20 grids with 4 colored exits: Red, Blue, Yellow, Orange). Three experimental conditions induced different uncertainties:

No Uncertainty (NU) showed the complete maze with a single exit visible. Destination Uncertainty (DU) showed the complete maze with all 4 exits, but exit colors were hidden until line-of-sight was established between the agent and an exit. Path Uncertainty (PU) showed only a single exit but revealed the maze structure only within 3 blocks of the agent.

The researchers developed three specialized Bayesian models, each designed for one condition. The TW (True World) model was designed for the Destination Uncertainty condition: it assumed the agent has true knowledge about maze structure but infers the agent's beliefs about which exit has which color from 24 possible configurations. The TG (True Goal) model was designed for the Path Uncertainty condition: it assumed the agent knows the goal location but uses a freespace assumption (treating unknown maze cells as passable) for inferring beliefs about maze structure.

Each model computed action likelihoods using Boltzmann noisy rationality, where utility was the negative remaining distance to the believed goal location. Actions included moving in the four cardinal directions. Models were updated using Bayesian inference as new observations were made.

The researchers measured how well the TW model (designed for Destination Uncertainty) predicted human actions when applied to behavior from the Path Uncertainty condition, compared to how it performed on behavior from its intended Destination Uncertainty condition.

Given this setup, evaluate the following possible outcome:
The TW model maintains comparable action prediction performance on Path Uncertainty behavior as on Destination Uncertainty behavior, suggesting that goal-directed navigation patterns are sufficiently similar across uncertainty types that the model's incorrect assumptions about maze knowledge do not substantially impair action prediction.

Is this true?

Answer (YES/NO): NO